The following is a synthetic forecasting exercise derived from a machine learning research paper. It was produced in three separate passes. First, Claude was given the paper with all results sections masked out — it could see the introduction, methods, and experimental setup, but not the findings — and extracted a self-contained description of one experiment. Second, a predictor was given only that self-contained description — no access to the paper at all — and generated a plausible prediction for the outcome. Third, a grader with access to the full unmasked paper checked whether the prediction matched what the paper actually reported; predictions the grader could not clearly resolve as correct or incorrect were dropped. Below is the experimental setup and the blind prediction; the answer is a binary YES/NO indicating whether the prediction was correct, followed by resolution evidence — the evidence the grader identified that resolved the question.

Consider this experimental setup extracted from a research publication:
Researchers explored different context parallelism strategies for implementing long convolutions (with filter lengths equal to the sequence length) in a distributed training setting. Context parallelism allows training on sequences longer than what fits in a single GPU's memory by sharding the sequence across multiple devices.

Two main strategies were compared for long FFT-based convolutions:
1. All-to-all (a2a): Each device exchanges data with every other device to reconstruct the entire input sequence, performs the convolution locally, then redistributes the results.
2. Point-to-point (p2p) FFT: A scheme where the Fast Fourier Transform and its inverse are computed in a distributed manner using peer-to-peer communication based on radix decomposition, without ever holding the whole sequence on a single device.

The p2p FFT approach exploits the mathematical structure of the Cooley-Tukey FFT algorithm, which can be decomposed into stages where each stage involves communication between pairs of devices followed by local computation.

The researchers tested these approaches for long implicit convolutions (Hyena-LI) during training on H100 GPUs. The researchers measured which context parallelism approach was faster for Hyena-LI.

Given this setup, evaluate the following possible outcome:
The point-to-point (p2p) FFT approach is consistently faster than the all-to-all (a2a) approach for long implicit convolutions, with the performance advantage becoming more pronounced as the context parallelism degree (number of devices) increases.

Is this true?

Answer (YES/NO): NO